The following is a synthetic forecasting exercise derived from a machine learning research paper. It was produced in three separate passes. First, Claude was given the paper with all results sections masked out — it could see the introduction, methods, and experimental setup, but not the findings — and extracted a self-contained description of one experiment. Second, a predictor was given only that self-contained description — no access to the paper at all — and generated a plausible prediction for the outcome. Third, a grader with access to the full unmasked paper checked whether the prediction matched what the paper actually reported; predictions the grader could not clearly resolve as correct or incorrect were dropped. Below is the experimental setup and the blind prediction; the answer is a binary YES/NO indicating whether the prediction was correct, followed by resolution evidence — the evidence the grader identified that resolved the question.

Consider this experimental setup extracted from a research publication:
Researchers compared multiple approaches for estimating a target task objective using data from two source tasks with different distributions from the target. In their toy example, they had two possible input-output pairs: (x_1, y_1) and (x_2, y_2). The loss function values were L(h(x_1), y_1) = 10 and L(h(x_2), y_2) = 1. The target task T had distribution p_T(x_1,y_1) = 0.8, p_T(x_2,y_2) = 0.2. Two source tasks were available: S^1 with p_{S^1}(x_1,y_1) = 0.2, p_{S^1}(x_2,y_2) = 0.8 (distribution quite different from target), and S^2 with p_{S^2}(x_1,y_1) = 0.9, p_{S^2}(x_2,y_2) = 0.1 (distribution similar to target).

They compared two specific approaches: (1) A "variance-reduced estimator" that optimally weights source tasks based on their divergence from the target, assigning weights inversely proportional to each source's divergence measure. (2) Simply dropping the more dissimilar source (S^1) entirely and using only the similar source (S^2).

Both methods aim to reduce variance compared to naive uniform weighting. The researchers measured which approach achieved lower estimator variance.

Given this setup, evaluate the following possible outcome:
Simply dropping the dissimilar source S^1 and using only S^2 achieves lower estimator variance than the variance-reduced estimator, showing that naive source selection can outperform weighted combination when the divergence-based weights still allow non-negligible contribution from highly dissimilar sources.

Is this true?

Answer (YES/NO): NO